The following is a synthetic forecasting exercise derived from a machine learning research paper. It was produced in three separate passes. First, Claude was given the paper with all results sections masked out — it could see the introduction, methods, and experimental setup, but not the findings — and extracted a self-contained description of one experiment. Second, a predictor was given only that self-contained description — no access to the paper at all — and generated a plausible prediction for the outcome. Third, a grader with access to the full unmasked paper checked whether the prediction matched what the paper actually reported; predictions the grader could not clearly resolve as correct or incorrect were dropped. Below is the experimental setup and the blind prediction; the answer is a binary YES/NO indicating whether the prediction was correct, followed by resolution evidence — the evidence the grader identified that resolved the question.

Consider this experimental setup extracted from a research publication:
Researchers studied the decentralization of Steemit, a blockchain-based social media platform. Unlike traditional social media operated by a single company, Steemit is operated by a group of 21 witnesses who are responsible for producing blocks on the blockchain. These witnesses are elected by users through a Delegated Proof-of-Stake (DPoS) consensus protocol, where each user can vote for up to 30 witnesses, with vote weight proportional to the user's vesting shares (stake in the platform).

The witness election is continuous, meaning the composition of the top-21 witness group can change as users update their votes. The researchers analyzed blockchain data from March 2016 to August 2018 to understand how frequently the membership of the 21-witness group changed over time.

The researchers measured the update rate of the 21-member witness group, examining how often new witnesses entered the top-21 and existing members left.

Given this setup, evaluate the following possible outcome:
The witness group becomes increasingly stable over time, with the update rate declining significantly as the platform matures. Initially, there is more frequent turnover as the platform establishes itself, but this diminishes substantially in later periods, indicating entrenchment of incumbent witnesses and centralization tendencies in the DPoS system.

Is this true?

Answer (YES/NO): NO